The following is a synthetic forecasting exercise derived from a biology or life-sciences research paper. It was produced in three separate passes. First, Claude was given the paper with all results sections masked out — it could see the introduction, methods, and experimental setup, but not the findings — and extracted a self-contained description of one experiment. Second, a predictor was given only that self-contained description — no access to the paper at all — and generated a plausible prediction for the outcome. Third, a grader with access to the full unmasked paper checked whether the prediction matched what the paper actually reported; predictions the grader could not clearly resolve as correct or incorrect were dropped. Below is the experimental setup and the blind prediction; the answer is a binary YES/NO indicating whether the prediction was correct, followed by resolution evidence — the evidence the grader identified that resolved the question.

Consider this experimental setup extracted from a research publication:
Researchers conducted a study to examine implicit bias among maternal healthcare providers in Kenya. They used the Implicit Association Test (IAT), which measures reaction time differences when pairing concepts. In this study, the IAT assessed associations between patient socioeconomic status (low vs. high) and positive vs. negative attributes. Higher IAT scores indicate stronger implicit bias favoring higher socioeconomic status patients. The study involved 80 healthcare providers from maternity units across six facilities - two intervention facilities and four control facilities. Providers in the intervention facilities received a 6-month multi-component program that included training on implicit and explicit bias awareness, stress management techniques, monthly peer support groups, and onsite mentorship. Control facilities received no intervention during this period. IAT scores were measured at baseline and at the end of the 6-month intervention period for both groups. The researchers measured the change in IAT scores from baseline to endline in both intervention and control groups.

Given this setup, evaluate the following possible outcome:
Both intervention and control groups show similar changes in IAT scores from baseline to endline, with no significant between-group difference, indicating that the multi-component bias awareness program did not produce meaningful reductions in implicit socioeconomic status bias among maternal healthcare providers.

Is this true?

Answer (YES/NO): NO